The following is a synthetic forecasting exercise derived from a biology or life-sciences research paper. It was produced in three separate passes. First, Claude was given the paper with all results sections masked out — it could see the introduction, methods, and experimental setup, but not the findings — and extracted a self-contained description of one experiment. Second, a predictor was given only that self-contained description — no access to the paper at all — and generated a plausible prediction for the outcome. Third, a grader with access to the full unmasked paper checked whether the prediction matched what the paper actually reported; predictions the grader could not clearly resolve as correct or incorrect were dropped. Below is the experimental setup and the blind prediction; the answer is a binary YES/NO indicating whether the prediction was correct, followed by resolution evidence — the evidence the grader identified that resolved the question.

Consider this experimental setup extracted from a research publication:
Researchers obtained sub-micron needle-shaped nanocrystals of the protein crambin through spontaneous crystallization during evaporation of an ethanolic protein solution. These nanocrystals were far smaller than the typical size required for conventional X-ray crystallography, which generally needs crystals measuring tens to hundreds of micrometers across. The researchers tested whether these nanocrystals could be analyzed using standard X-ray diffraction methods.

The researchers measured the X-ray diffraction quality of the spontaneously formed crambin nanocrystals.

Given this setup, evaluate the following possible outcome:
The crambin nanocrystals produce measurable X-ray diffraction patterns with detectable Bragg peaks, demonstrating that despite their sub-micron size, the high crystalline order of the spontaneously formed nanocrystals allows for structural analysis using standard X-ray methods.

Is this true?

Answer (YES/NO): NO